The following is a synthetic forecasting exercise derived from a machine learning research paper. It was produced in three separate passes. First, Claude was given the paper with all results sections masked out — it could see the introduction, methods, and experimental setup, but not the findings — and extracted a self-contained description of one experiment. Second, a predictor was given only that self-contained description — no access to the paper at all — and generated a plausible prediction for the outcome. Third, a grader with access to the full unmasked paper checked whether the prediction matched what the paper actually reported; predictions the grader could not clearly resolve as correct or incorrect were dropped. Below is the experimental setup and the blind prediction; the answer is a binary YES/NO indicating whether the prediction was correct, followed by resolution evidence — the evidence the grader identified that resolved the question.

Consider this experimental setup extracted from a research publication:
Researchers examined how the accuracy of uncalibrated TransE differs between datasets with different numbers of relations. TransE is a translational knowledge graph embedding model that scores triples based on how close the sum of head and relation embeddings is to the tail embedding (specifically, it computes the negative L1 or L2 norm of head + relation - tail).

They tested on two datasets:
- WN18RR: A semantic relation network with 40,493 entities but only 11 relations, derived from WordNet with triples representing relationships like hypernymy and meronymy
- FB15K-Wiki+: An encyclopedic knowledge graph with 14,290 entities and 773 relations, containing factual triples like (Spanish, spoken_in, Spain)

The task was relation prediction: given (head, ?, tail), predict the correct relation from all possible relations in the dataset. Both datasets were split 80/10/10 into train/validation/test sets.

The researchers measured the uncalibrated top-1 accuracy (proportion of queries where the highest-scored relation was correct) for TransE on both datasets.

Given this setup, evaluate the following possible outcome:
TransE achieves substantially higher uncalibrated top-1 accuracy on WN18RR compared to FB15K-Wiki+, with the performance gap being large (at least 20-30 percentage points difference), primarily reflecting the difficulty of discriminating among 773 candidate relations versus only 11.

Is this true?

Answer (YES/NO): NO